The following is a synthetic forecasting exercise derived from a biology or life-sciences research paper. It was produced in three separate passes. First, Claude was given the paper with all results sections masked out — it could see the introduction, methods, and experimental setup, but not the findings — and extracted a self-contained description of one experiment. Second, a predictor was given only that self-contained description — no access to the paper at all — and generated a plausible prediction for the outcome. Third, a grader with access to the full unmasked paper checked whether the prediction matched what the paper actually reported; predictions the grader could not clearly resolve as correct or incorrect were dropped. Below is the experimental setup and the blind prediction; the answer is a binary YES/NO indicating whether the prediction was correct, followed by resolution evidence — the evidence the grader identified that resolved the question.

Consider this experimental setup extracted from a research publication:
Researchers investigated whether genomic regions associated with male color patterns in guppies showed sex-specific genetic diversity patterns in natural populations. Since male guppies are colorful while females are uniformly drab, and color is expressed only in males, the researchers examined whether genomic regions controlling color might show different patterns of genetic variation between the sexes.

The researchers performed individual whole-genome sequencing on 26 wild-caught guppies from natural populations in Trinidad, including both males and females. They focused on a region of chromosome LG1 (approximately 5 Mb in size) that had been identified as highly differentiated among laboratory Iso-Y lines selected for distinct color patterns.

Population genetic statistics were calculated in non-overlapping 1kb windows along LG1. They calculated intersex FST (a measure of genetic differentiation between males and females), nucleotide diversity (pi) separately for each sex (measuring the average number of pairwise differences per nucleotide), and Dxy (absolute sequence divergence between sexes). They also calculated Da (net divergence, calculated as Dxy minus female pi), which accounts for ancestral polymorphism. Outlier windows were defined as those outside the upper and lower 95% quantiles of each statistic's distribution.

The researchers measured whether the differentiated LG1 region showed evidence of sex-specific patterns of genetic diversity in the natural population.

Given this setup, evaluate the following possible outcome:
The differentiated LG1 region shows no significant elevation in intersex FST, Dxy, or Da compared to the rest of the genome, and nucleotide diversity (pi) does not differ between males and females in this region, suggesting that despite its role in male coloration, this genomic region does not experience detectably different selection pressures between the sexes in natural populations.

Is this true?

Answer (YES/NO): NO